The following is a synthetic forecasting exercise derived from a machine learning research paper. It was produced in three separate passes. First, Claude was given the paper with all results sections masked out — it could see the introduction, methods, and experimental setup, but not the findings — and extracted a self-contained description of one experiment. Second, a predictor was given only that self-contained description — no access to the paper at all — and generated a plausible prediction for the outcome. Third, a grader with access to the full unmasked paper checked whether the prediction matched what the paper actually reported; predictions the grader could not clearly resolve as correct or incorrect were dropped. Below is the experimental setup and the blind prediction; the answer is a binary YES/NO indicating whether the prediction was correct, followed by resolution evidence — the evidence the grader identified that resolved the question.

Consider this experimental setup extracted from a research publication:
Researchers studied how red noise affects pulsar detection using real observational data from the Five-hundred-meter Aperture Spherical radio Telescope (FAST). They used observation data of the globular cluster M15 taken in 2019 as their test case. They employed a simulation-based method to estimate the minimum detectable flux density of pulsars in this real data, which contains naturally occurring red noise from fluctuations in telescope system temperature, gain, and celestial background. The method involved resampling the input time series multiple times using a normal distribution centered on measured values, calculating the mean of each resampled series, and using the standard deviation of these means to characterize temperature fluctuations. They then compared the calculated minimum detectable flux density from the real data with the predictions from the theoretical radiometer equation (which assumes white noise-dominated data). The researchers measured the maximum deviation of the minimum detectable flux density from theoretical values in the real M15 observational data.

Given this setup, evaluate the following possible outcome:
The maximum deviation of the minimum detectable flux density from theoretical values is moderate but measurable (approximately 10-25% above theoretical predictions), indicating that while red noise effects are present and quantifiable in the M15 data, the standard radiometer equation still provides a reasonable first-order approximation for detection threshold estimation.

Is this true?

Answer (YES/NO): NO